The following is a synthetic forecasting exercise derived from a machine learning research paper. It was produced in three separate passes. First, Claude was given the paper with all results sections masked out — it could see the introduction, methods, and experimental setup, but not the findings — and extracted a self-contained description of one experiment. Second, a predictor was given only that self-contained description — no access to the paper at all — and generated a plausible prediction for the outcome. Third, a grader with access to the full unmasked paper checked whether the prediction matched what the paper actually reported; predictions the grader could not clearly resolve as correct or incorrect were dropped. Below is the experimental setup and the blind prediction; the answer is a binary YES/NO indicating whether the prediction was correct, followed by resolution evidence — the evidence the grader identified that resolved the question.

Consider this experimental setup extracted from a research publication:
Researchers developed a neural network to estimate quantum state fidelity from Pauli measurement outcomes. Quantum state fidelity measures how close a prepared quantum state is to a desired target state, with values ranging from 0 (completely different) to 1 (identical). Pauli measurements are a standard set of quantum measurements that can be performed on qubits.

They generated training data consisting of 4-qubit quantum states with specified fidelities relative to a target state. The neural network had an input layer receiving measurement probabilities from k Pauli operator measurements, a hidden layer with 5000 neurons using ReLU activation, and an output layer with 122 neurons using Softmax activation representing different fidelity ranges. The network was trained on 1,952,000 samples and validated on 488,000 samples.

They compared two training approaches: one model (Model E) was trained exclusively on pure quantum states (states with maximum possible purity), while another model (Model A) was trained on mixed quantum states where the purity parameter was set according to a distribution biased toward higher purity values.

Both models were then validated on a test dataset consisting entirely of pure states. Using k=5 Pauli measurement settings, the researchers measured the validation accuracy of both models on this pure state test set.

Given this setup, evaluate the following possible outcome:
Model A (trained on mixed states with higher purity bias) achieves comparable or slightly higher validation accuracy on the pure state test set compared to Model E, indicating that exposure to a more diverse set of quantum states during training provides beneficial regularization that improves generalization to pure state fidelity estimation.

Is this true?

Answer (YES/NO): NO